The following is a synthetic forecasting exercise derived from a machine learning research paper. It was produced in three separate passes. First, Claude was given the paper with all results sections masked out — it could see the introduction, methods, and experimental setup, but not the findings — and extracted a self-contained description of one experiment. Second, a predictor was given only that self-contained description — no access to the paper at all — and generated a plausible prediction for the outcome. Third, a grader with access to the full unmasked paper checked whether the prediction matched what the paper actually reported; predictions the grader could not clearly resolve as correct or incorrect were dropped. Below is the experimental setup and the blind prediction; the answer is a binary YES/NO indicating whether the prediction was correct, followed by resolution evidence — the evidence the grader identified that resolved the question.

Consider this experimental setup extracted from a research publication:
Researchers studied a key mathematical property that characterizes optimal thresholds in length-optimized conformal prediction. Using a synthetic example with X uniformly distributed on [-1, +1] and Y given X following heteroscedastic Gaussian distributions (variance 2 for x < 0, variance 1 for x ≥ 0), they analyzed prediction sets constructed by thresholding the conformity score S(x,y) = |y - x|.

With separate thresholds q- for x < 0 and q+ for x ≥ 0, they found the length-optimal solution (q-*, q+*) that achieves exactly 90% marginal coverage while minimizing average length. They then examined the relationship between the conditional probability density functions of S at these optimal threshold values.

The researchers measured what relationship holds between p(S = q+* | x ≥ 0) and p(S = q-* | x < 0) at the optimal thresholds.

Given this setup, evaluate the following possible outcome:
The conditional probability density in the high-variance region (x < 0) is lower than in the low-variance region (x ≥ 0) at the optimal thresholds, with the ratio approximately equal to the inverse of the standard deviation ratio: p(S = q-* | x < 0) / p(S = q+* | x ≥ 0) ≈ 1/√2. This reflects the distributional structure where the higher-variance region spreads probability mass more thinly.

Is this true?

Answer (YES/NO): NO